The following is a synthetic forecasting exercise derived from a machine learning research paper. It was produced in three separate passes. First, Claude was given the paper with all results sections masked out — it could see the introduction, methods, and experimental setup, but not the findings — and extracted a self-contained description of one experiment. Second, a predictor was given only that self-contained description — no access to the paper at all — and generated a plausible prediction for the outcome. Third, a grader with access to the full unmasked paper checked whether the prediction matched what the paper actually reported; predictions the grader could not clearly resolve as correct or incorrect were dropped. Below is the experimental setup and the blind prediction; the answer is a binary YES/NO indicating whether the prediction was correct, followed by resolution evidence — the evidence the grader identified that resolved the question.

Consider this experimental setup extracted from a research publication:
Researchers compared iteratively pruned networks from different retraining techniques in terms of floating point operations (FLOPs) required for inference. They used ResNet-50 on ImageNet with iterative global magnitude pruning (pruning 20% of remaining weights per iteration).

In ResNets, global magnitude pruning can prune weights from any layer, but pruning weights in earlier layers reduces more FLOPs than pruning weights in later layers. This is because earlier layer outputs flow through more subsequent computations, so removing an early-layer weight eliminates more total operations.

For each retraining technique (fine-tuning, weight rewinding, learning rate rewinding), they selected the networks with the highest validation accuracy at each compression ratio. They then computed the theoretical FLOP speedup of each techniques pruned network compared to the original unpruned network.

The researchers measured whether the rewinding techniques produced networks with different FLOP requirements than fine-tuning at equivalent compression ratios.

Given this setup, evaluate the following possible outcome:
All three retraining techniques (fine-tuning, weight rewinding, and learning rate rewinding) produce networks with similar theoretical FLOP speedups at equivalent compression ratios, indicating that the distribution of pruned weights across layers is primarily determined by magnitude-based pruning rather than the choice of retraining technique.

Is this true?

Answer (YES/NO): NO